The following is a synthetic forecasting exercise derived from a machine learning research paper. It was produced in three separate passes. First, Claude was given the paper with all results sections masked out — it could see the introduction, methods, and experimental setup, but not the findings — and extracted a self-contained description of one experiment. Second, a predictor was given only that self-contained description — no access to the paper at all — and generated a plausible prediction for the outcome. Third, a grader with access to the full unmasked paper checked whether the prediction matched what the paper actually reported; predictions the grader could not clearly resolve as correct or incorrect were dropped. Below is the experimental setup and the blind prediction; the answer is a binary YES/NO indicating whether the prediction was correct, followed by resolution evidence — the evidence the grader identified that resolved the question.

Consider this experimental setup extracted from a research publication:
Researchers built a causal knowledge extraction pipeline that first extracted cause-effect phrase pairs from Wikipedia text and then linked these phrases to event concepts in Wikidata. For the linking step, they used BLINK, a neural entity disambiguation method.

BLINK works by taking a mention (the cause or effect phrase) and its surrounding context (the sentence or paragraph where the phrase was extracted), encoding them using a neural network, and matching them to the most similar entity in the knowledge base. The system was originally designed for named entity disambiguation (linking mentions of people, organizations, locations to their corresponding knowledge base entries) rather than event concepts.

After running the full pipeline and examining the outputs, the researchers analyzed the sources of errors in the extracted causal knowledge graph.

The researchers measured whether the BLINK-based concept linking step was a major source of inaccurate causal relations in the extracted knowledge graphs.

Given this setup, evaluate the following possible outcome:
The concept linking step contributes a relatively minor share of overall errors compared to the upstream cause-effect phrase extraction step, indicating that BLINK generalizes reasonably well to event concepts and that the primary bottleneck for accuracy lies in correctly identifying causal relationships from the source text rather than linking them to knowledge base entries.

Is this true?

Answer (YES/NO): NO